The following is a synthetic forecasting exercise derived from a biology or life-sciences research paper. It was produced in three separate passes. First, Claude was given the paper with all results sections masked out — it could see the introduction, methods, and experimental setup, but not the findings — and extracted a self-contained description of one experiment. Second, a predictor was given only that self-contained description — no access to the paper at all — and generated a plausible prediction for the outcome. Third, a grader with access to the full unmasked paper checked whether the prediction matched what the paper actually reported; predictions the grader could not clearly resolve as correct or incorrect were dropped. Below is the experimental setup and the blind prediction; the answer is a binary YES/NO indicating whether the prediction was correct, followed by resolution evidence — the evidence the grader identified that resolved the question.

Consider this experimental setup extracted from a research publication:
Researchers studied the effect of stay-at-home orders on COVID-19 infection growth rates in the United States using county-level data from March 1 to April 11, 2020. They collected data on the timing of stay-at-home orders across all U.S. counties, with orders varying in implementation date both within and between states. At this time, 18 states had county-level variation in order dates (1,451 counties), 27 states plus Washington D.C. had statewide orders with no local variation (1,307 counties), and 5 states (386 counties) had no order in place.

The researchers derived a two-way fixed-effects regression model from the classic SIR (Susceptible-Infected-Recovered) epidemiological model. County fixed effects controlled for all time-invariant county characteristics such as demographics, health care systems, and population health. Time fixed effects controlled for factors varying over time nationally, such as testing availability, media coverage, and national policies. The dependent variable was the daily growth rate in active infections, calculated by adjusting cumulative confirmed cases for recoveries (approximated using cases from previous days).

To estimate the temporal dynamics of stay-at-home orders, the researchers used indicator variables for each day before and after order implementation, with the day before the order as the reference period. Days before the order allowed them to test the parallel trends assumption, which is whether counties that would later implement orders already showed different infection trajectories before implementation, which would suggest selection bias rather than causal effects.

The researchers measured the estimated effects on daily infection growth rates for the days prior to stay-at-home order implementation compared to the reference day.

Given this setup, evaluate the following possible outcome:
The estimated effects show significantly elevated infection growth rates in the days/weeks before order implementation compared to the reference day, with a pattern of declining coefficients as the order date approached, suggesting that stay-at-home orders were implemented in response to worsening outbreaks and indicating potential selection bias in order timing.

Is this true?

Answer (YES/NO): NO